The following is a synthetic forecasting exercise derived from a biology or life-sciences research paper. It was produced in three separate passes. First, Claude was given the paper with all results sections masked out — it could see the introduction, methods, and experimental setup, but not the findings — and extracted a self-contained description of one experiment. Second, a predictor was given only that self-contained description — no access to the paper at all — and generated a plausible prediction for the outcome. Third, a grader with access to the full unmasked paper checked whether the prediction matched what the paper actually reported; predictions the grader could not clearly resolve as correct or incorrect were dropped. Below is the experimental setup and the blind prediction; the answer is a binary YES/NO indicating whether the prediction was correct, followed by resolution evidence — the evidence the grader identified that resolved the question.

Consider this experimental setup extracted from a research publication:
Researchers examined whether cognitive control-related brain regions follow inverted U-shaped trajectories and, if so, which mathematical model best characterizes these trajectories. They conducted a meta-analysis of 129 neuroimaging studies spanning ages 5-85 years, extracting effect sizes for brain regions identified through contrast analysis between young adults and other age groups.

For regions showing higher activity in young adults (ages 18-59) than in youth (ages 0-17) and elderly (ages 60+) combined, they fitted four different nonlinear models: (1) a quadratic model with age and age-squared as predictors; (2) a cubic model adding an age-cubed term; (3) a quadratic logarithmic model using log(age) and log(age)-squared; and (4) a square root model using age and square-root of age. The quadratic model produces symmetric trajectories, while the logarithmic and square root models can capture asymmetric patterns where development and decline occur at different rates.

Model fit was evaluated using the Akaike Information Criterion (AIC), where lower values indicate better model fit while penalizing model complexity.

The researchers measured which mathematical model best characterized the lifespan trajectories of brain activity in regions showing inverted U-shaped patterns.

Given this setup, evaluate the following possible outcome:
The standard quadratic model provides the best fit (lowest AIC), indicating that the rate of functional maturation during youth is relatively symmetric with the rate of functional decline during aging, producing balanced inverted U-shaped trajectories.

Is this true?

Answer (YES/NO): NO